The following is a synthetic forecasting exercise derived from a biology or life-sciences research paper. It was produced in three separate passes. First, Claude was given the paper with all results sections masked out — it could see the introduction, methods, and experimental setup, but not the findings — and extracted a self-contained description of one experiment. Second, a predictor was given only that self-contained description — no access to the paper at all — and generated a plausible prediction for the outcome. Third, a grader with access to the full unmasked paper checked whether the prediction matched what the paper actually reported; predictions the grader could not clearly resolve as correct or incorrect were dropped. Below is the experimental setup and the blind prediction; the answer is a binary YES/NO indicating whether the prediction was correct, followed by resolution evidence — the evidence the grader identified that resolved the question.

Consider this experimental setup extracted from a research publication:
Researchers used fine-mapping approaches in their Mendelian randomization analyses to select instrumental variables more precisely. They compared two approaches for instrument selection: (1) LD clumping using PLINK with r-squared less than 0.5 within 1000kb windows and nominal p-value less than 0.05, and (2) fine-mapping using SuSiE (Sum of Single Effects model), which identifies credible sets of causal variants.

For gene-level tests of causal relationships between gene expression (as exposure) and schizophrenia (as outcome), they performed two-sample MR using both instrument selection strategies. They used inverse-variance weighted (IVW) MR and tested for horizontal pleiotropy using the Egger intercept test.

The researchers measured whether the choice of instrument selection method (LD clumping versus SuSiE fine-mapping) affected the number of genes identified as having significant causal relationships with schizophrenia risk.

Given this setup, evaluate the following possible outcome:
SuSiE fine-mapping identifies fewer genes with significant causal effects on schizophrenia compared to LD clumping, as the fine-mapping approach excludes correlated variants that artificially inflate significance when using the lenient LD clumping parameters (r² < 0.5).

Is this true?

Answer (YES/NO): NO